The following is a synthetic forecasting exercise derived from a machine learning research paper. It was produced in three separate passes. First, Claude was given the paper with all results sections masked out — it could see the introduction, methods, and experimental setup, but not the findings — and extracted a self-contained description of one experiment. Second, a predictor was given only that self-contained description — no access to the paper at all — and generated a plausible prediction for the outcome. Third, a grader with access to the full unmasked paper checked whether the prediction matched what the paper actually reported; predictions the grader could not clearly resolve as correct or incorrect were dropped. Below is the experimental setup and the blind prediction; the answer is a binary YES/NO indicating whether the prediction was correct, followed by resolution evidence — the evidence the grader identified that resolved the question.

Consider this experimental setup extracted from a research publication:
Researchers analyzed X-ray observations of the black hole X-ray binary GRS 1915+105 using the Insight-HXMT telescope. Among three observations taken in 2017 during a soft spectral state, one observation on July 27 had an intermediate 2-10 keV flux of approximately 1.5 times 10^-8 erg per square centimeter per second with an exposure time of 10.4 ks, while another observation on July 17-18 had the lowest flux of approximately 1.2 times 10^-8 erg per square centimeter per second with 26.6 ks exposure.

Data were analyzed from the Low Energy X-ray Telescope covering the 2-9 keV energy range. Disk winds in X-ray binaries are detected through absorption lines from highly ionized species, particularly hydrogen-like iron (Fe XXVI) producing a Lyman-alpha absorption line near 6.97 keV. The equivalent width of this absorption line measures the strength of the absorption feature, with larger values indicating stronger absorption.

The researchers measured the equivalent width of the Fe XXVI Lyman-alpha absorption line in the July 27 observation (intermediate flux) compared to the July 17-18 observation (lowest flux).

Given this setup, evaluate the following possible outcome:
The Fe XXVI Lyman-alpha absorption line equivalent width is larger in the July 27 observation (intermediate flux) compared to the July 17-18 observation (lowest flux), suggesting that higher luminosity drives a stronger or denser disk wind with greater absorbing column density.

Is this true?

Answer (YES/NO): NO